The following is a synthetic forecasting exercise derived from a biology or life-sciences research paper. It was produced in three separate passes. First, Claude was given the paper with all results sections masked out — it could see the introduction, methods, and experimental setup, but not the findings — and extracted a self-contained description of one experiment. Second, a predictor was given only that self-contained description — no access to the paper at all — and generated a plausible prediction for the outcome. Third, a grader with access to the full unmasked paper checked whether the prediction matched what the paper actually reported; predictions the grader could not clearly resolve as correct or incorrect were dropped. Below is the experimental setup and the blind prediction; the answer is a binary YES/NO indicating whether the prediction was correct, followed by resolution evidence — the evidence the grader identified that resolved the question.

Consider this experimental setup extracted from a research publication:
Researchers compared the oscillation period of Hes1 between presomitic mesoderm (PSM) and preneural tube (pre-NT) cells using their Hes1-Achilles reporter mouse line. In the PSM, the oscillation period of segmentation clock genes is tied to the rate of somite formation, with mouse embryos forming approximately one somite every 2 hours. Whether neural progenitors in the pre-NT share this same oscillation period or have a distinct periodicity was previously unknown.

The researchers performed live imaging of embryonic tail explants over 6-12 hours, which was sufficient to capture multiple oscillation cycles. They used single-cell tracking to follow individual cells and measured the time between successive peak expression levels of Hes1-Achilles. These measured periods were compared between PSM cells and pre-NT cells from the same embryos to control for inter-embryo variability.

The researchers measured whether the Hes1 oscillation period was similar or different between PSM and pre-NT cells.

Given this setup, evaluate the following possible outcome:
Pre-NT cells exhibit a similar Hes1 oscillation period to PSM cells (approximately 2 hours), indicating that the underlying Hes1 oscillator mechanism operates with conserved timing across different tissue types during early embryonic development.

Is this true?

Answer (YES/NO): YES